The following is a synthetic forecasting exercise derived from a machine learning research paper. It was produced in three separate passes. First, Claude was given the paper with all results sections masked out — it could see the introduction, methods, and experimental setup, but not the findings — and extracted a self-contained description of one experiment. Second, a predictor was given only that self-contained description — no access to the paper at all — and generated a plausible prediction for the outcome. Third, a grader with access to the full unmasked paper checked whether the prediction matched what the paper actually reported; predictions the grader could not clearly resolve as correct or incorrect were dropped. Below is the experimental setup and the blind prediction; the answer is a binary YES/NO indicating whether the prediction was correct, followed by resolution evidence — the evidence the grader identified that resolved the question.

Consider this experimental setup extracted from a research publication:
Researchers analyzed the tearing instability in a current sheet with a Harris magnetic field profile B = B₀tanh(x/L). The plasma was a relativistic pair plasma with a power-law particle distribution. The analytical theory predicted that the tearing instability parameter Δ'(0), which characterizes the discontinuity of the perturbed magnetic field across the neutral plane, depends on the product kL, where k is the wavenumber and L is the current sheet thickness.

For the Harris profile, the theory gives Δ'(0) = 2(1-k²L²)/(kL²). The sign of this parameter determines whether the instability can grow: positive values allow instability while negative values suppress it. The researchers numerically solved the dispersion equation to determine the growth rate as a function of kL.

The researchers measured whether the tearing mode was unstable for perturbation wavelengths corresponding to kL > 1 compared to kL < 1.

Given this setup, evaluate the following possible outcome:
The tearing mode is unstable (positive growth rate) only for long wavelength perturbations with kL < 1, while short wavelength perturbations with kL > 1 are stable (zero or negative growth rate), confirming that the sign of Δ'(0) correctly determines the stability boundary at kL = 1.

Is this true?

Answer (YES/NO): YES